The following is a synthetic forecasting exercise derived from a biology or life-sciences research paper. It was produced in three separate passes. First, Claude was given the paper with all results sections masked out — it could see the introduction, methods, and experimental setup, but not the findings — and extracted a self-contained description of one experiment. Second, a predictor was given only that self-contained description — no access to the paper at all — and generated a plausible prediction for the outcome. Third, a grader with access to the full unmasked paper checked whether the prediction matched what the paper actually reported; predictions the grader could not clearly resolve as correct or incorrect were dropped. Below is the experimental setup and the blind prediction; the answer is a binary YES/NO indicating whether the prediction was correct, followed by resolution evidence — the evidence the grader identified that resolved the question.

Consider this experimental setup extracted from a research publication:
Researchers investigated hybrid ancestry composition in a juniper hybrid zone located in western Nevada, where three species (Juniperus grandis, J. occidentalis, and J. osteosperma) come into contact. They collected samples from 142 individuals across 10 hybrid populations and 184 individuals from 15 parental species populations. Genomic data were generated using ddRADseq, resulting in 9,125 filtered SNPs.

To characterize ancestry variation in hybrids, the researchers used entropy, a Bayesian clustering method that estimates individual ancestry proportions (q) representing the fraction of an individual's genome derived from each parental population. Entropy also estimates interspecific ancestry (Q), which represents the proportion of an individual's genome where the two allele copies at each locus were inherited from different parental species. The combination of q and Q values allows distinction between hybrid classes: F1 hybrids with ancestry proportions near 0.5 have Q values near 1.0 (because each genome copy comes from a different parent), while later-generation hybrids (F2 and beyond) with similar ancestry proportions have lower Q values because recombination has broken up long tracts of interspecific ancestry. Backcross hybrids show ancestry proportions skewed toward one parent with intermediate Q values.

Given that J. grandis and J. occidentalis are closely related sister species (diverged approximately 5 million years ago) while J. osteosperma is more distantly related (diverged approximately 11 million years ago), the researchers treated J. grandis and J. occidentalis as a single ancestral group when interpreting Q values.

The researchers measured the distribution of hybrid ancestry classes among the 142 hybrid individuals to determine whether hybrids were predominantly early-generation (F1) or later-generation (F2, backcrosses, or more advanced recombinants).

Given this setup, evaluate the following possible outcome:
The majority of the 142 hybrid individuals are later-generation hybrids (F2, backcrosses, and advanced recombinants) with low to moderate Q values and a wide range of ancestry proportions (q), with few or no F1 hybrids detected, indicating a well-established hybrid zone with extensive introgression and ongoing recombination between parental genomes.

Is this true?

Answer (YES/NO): NO